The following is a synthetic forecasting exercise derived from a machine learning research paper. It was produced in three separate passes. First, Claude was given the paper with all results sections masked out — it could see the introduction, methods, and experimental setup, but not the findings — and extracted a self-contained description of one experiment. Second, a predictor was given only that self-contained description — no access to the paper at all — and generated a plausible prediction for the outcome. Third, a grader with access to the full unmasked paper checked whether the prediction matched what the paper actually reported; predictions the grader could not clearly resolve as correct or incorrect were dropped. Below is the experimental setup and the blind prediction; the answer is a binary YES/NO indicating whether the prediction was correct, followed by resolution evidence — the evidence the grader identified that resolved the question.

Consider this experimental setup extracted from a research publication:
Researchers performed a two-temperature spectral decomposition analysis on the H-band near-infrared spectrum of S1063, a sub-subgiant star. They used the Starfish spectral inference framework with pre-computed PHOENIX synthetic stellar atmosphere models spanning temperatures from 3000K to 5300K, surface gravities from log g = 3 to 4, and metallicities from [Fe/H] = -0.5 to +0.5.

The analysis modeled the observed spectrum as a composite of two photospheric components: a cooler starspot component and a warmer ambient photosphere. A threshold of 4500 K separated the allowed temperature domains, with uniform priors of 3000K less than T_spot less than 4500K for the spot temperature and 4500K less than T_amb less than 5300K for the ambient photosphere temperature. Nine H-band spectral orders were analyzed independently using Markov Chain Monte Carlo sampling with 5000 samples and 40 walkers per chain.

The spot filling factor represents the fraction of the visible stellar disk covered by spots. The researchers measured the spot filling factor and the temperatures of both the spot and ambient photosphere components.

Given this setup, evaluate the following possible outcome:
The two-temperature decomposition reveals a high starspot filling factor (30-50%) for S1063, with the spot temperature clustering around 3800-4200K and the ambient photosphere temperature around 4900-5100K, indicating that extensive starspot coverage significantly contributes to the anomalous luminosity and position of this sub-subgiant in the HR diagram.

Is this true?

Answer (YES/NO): NO